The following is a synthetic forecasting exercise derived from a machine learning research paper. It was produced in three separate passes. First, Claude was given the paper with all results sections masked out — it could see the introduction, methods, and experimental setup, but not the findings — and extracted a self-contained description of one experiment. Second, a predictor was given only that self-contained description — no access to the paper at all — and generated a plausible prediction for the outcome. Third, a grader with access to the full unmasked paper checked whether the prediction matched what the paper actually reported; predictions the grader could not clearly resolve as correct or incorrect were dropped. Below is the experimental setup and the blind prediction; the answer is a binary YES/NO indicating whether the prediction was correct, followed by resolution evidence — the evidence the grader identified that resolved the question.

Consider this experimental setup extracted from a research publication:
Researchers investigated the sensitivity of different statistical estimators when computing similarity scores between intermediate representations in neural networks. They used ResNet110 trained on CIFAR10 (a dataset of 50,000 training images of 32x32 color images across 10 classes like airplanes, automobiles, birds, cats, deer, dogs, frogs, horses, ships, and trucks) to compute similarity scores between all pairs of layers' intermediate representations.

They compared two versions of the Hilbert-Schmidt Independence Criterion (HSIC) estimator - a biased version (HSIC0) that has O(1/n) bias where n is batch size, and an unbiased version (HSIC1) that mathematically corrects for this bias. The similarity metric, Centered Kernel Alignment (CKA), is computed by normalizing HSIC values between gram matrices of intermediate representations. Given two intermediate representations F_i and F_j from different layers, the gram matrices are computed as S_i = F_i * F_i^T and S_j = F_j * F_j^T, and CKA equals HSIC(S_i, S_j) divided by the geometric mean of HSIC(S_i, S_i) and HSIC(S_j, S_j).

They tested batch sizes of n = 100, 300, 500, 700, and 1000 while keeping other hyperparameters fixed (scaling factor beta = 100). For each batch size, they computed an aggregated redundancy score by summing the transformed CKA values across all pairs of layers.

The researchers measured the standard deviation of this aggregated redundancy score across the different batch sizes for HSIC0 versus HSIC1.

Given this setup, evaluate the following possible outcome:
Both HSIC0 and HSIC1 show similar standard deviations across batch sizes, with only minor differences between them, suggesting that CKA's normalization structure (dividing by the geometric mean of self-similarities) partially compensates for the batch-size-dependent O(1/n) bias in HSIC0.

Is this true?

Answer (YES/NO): NO